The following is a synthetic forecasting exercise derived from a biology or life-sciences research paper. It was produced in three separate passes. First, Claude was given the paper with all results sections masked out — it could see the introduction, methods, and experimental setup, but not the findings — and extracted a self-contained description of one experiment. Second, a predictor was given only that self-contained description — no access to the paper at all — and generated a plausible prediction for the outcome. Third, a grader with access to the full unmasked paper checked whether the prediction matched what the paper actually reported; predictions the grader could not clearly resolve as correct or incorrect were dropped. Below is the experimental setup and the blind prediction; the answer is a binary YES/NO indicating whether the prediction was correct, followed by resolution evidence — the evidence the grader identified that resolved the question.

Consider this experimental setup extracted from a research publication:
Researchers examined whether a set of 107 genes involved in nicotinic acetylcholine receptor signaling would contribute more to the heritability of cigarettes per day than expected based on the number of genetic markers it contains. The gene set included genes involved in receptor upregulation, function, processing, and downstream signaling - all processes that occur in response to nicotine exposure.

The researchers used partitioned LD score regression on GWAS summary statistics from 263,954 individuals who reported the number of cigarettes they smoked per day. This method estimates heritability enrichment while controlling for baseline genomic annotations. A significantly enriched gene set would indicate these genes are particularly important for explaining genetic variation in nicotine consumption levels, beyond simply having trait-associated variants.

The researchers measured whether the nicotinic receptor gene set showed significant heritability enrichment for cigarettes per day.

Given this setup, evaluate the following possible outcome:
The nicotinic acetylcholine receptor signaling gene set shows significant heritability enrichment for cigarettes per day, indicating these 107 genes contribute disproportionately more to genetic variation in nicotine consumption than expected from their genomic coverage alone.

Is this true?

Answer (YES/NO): NO